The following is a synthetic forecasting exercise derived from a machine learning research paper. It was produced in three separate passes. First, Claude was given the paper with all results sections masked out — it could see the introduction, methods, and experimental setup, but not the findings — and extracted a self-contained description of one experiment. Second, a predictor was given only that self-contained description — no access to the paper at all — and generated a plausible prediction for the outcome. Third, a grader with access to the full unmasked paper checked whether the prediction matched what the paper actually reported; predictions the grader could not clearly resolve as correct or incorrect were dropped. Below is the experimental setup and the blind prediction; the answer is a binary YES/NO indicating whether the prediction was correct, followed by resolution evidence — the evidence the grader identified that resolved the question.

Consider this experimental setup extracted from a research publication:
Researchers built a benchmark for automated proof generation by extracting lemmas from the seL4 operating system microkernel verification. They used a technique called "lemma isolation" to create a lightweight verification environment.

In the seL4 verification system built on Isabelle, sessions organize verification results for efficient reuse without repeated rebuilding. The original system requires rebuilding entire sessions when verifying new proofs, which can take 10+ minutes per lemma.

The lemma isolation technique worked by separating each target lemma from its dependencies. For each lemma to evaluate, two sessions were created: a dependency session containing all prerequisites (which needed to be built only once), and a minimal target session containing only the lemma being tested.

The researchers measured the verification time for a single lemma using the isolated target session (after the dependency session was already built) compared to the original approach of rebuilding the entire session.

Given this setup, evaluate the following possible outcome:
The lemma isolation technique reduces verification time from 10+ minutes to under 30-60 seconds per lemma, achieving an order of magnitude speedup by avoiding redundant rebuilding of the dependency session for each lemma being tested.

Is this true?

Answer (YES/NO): YES